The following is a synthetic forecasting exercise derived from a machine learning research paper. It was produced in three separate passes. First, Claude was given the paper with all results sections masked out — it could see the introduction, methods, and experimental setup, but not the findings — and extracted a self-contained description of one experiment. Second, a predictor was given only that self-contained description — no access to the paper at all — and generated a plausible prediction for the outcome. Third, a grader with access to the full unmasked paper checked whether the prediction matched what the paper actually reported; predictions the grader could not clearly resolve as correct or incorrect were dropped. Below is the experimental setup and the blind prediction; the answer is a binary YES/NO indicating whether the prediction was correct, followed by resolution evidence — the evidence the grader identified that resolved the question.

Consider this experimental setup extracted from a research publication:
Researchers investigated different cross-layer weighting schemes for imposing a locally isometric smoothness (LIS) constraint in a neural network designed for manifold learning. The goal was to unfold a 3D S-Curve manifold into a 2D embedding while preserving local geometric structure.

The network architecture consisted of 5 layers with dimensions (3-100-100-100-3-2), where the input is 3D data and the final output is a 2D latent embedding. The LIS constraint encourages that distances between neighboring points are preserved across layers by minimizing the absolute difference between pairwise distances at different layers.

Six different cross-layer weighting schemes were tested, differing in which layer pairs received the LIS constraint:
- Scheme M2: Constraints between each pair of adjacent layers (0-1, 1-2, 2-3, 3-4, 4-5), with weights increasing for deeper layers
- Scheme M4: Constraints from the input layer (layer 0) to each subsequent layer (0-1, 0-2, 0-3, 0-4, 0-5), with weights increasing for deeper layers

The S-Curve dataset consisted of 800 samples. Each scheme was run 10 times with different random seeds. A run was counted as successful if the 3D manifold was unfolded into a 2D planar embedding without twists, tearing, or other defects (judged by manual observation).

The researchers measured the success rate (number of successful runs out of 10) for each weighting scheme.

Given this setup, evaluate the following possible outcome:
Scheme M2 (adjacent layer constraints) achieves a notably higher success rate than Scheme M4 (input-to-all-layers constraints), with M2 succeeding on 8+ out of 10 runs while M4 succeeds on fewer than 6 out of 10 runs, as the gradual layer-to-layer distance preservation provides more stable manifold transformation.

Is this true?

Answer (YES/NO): NO